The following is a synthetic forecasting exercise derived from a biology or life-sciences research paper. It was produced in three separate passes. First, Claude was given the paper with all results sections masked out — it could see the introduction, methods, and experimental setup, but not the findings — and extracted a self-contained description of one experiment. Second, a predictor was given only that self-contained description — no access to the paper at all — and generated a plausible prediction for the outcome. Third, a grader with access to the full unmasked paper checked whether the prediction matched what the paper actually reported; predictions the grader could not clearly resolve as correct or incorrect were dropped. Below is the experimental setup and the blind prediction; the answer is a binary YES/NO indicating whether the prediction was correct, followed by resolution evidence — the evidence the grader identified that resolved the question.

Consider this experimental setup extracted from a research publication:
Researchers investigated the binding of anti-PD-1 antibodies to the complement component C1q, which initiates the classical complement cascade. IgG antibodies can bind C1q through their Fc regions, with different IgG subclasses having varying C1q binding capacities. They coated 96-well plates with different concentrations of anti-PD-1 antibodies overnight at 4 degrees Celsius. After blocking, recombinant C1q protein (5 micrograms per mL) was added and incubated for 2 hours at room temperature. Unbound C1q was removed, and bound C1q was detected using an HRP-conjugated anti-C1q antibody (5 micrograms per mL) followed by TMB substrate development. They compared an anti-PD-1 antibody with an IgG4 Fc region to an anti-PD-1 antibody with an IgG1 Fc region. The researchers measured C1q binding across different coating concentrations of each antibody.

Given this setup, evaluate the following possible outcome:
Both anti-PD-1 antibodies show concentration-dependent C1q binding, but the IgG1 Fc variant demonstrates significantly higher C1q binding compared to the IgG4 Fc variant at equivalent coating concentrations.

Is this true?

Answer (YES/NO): NO